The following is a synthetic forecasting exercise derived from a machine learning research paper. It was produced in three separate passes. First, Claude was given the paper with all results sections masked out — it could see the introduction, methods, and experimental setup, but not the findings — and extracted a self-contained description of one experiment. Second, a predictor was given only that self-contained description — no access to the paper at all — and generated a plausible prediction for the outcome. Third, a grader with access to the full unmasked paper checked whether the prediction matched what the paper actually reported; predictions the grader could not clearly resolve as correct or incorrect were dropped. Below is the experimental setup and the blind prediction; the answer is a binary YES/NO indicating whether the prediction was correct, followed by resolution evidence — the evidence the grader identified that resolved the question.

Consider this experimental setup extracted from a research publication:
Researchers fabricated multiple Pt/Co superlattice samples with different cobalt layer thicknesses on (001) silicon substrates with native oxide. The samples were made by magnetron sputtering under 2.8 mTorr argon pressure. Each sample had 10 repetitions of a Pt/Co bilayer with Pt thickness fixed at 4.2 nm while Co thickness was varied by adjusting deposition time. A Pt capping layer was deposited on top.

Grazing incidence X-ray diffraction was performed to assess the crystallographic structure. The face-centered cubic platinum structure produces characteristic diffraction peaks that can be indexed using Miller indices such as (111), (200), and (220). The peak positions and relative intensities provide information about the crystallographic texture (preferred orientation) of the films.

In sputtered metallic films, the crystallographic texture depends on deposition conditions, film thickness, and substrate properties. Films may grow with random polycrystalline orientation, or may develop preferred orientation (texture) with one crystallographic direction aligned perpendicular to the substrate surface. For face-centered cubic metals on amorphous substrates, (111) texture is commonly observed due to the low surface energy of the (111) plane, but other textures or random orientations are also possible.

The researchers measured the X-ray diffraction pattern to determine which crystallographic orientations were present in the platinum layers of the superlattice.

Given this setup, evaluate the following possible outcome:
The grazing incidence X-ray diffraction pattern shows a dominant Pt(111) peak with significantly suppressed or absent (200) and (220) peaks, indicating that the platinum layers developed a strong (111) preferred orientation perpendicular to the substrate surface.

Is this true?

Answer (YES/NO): NO